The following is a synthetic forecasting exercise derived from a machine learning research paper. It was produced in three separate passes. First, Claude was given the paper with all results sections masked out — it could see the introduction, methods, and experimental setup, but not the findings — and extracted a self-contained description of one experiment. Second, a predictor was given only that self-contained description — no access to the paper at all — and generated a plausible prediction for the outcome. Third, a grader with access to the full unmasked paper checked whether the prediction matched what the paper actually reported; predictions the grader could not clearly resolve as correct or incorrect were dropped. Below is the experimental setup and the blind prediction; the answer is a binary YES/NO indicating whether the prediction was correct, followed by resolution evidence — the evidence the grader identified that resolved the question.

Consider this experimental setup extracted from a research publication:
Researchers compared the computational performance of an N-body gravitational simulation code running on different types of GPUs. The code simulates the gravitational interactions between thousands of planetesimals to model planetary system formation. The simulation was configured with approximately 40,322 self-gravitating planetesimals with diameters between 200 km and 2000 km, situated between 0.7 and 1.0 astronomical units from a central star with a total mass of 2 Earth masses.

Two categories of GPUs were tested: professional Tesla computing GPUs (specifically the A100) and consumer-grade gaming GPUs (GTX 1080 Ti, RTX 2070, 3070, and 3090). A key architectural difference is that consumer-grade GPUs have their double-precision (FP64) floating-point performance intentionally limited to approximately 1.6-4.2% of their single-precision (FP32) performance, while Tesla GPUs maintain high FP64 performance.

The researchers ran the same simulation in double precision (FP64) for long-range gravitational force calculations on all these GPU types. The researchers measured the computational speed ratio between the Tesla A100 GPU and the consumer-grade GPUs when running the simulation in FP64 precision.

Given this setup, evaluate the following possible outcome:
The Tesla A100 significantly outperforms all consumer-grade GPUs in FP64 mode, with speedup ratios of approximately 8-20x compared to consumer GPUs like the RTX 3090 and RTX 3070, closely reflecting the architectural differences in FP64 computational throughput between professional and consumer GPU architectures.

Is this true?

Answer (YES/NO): NO